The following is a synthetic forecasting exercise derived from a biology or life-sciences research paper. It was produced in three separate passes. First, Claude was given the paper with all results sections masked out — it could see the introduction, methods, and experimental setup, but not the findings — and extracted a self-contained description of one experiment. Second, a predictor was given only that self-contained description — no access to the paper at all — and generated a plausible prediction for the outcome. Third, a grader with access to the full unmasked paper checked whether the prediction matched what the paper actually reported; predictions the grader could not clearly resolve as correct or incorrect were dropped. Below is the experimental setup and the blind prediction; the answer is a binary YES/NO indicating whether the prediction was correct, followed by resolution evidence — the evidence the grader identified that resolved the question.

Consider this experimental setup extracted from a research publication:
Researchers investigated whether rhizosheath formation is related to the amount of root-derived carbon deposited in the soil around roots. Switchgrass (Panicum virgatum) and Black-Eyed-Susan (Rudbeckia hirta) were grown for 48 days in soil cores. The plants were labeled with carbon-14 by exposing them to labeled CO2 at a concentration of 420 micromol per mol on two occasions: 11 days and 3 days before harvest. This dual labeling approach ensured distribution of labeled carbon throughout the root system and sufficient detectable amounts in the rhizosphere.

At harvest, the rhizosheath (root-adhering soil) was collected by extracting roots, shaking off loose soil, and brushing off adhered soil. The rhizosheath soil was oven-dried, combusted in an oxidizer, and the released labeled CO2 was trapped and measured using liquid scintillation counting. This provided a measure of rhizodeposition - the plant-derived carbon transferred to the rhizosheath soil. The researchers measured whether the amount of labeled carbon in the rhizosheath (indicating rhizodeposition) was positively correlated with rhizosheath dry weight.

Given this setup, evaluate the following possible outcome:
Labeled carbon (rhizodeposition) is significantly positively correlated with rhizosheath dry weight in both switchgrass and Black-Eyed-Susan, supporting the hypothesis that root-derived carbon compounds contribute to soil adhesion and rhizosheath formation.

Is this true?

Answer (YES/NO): YES